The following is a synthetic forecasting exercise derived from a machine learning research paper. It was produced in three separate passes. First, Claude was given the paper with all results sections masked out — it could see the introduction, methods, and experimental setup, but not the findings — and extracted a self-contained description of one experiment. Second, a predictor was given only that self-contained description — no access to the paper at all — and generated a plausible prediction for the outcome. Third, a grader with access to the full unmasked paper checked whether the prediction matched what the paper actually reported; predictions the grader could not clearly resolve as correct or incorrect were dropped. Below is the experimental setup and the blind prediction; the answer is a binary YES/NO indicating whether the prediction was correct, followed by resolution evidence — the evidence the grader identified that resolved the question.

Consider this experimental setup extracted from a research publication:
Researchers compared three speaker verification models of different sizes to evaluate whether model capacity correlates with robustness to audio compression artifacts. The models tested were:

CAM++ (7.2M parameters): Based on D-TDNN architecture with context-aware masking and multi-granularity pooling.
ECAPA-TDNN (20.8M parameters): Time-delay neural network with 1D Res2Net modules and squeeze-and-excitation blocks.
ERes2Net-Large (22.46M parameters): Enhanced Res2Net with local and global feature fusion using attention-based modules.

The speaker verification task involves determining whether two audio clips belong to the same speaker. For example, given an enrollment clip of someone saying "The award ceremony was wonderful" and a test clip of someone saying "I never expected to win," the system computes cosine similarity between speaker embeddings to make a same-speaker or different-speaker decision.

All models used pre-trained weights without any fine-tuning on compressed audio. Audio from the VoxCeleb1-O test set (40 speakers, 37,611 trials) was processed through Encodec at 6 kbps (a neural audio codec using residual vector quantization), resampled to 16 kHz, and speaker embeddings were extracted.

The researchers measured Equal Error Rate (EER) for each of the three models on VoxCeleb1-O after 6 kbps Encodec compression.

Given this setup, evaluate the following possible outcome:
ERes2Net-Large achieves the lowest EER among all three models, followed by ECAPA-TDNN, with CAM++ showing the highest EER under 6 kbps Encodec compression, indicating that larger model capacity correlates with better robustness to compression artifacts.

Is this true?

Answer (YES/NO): NO